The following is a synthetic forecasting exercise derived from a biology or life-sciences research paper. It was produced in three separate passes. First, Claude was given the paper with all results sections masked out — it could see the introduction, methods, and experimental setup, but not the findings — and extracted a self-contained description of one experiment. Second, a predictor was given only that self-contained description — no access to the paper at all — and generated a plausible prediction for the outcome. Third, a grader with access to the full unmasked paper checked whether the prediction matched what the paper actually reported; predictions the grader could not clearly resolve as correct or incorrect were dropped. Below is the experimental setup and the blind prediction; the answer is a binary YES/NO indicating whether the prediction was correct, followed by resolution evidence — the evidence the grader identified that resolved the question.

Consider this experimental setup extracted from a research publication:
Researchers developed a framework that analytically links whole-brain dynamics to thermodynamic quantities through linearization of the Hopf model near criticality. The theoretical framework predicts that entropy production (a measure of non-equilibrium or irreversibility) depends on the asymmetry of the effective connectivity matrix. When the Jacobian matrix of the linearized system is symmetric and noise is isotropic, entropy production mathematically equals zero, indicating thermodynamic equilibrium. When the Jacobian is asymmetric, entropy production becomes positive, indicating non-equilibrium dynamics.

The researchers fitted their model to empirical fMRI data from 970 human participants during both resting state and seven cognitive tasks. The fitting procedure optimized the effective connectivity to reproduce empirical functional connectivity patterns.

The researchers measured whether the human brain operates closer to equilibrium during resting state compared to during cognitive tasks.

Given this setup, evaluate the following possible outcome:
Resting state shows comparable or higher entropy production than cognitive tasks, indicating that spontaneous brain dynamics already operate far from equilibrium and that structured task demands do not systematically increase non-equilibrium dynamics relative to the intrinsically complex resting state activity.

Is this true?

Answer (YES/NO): NO